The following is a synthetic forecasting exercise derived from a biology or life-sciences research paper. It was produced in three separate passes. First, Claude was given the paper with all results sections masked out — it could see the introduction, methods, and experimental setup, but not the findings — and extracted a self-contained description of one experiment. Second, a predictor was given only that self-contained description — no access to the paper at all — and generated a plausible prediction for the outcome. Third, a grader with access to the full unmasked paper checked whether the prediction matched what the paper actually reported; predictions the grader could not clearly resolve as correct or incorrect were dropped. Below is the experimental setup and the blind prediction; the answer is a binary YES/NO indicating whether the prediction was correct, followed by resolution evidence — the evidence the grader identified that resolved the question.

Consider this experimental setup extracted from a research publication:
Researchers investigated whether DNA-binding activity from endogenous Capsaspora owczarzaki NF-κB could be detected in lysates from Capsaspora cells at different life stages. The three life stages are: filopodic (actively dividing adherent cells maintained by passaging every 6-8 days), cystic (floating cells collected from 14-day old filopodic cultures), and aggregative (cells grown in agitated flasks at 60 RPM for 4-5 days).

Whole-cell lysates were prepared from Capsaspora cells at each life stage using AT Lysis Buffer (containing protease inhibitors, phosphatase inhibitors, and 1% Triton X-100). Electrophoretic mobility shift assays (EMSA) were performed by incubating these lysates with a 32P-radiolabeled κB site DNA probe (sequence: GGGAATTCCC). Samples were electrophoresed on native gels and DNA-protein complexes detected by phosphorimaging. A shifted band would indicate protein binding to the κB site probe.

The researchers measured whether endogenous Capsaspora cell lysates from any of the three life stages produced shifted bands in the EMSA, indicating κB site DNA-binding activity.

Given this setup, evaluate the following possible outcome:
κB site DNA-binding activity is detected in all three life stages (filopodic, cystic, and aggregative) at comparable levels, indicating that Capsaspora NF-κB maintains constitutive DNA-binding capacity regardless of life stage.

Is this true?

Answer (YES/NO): NO